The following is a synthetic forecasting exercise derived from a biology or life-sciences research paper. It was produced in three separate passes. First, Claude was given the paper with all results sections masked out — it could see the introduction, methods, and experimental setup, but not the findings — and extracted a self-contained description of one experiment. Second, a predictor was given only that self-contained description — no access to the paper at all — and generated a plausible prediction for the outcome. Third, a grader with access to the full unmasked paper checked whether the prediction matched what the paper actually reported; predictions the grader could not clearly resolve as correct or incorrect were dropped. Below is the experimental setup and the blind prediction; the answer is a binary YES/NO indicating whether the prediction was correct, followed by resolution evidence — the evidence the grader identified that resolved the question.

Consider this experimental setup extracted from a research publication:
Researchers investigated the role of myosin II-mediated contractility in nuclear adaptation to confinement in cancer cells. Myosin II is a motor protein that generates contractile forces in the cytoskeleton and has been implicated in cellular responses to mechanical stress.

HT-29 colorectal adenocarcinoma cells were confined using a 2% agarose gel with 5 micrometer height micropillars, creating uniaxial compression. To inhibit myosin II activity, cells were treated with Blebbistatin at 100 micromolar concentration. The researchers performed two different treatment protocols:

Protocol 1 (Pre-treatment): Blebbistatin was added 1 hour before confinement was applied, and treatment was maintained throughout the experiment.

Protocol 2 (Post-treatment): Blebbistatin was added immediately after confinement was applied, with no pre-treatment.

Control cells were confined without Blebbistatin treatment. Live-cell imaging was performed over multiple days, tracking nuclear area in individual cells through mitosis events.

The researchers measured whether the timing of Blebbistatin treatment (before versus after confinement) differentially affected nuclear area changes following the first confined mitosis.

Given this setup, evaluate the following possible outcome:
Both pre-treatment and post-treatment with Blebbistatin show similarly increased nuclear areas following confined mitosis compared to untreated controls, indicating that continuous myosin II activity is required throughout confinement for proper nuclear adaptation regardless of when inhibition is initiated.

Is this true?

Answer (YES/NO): YES